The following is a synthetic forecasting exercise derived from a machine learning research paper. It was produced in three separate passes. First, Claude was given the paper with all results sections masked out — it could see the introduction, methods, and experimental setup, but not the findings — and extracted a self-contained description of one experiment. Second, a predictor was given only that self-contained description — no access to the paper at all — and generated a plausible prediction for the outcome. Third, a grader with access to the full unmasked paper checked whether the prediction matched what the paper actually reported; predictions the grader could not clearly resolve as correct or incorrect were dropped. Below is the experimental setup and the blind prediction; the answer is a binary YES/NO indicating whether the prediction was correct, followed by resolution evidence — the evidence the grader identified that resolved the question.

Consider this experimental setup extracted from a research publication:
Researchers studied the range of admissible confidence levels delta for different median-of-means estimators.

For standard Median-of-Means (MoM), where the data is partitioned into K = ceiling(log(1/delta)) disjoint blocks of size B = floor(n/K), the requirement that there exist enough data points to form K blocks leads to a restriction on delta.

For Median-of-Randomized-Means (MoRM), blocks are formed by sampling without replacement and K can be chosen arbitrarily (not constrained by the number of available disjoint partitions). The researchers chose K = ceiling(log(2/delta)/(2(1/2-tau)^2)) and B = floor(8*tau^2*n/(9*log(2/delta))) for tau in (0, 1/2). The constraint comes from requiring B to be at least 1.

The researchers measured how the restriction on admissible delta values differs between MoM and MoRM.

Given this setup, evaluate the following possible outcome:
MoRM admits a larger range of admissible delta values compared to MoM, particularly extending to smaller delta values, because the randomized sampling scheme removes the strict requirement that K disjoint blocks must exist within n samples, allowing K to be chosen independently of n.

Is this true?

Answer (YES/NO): NO